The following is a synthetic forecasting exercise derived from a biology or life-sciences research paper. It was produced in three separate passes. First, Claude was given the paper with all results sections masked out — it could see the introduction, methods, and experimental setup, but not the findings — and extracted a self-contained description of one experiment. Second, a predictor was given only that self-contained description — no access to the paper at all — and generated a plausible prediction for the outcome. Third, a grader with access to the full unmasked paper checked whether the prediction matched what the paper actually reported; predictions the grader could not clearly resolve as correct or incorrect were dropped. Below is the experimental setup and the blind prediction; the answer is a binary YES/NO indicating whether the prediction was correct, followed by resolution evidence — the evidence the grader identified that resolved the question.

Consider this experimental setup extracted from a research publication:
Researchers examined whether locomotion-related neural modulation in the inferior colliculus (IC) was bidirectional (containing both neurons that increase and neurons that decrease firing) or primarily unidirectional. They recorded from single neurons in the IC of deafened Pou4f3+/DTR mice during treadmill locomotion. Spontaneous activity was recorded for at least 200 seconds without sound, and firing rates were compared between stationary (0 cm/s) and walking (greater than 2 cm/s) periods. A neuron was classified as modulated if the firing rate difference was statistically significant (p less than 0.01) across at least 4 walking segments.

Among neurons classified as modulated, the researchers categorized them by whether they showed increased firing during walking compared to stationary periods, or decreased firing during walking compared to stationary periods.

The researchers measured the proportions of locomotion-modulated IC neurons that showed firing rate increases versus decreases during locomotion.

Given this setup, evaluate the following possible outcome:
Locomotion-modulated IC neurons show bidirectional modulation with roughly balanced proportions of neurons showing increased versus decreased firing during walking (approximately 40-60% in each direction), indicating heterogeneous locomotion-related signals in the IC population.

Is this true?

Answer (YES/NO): NO